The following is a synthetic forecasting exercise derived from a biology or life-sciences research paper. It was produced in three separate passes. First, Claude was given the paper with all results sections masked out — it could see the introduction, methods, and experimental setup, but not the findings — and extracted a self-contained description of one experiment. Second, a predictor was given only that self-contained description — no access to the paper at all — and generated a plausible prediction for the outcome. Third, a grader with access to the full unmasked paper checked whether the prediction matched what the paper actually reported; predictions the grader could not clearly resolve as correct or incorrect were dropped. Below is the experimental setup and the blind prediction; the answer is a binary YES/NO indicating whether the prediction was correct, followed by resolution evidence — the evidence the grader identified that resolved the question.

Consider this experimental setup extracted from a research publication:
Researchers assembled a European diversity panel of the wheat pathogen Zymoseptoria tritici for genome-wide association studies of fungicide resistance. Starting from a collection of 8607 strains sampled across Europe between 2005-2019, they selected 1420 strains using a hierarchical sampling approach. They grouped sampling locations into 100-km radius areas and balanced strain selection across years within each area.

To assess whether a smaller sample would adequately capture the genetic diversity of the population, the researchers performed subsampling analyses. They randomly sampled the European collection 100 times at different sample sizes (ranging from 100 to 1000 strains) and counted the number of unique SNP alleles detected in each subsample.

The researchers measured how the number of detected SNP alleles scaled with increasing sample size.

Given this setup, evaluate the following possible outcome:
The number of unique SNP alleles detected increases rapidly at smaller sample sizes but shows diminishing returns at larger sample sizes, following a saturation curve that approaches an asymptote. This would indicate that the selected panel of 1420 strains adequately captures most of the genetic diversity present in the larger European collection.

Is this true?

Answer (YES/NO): NO